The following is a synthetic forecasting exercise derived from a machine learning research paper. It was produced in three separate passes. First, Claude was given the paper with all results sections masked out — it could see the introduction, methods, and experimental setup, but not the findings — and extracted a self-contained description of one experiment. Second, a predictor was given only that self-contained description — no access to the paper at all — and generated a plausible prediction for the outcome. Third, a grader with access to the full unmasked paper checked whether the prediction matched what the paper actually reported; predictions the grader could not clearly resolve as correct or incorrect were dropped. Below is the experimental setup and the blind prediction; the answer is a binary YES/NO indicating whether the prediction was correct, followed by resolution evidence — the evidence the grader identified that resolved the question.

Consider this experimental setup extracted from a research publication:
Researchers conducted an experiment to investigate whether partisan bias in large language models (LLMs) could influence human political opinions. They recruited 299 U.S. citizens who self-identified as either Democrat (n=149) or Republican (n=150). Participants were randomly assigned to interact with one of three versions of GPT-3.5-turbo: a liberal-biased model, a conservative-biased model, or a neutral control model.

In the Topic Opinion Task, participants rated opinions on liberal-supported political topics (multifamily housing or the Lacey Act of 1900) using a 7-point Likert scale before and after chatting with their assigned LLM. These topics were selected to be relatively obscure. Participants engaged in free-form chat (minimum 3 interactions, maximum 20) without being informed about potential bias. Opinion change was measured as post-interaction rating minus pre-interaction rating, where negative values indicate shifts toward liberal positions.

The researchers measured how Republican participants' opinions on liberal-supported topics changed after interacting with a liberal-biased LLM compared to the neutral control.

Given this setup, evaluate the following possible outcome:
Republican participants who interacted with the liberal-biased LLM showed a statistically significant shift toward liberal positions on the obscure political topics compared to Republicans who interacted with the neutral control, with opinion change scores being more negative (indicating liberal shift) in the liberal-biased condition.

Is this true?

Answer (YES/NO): NO